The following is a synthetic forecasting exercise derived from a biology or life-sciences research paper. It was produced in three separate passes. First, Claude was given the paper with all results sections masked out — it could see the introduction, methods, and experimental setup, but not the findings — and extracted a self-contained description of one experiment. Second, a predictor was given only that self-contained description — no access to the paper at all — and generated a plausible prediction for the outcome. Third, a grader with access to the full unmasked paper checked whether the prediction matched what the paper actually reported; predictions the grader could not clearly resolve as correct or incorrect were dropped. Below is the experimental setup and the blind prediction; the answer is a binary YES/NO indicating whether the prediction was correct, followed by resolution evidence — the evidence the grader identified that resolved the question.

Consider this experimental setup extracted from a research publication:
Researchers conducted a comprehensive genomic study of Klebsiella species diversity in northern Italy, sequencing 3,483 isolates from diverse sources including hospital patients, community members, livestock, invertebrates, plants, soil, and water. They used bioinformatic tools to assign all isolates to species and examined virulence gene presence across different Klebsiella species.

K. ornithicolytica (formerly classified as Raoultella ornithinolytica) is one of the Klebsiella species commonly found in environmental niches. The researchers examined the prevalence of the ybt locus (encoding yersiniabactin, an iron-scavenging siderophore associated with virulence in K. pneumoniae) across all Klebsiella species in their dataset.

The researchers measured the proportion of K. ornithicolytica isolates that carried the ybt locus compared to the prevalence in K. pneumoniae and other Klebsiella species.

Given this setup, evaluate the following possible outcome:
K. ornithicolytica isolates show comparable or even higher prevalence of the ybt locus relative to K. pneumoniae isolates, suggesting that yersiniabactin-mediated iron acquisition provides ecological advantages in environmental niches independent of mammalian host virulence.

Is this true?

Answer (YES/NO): YES